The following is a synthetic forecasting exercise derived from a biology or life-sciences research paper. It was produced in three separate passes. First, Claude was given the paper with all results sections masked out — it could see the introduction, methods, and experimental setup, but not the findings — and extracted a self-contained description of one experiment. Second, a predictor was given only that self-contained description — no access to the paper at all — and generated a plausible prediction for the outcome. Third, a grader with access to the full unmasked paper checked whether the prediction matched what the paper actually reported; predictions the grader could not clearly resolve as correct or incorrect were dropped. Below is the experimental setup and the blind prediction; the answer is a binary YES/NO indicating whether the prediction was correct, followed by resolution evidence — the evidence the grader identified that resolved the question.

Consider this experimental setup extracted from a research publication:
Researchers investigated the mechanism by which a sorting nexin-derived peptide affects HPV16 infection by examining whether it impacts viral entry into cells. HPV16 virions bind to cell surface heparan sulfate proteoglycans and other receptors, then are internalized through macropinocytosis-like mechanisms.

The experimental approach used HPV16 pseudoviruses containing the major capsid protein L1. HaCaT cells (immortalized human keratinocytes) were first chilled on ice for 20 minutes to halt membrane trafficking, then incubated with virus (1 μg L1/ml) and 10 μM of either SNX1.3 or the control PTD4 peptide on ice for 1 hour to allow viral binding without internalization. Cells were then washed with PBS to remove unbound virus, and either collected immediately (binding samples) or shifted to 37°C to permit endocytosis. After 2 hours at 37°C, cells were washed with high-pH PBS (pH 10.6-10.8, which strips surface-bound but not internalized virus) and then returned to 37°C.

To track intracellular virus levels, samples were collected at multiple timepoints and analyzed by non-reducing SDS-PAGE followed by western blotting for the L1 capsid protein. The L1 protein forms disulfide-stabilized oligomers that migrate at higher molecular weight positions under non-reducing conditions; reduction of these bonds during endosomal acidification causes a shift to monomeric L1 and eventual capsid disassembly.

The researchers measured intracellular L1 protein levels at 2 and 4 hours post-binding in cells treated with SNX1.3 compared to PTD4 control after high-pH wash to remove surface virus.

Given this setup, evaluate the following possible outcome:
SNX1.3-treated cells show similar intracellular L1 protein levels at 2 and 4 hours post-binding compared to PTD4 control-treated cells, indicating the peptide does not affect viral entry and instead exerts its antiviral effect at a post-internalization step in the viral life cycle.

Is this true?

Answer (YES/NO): NO